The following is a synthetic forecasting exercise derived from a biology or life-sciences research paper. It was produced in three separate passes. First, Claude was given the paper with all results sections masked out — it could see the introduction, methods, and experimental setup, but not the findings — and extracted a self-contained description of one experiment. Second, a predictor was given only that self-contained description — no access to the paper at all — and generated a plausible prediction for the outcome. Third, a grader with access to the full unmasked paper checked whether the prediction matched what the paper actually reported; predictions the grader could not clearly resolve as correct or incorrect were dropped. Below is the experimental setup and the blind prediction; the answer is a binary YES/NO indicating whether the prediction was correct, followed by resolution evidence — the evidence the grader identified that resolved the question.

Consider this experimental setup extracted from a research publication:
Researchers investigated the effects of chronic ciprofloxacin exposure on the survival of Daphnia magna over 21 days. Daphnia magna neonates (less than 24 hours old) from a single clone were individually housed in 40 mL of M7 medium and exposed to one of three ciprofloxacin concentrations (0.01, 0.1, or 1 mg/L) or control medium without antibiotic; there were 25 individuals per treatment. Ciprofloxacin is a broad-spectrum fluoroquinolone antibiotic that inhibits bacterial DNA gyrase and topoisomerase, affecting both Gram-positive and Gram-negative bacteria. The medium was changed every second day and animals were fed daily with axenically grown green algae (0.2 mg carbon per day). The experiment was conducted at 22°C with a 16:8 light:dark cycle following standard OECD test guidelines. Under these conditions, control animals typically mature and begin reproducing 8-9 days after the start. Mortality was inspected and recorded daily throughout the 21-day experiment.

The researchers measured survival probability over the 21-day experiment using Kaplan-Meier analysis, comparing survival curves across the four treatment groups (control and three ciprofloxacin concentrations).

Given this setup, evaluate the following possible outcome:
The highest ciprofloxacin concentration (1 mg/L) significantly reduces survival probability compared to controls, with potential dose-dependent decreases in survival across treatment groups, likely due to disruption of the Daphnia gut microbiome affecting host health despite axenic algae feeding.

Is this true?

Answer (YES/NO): NO